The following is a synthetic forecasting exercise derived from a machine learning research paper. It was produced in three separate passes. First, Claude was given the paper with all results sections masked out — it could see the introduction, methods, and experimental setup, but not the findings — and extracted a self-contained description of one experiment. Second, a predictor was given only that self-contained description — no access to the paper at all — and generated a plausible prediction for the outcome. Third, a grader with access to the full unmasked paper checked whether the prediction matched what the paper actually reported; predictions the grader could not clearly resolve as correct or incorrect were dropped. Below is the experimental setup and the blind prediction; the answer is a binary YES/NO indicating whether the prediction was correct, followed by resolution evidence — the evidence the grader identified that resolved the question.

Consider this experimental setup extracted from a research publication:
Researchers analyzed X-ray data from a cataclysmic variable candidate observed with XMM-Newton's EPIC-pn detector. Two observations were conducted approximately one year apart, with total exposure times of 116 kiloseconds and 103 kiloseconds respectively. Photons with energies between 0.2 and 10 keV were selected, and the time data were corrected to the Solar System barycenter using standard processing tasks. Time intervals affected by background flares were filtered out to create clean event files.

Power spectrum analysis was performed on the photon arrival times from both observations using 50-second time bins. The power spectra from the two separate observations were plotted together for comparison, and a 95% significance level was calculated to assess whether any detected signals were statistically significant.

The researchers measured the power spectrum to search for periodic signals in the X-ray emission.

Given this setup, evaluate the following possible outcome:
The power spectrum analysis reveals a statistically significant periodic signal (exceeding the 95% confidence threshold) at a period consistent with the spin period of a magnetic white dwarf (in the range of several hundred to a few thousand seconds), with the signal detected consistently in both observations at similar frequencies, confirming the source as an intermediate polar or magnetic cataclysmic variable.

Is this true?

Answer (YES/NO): YES